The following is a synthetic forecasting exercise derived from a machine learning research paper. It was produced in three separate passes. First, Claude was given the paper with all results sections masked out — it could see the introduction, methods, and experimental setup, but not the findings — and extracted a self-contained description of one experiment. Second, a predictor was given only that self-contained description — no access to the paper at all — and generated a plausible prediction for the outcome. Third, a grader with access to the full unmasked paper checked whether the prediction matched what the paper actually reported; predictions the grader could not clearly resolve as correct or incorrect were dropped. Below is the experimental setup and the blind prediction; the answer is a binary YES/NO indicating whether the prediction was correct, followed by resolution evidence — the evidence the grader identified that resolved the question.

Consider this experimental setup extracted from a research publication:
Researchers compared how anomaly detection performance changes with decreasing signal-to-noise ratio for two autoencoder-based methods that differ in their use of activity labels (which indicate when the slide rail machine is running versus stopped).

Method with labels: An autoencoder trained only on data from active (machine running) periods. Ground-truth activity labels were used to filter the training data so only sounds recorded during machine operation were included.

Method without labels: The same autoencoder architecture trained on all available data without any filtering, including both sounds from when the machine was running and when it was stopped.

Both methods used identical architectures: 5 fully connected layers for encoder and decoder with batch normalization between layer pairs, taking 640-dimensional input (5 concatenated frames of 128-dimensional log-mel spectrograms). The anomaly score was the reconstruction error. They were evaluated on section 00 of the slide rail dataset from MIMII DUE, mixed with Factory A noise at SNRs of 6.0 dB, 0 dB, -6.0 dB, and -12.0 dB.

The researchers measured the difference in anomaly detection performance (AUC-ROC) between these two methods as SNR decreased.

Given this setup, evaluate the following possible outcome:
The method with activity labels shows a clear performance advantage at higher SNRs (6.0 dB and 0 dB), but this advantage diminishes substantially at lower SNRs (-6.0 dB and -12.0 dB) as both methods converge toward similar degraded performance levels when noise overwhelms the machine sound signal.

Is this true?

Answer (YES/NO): YES